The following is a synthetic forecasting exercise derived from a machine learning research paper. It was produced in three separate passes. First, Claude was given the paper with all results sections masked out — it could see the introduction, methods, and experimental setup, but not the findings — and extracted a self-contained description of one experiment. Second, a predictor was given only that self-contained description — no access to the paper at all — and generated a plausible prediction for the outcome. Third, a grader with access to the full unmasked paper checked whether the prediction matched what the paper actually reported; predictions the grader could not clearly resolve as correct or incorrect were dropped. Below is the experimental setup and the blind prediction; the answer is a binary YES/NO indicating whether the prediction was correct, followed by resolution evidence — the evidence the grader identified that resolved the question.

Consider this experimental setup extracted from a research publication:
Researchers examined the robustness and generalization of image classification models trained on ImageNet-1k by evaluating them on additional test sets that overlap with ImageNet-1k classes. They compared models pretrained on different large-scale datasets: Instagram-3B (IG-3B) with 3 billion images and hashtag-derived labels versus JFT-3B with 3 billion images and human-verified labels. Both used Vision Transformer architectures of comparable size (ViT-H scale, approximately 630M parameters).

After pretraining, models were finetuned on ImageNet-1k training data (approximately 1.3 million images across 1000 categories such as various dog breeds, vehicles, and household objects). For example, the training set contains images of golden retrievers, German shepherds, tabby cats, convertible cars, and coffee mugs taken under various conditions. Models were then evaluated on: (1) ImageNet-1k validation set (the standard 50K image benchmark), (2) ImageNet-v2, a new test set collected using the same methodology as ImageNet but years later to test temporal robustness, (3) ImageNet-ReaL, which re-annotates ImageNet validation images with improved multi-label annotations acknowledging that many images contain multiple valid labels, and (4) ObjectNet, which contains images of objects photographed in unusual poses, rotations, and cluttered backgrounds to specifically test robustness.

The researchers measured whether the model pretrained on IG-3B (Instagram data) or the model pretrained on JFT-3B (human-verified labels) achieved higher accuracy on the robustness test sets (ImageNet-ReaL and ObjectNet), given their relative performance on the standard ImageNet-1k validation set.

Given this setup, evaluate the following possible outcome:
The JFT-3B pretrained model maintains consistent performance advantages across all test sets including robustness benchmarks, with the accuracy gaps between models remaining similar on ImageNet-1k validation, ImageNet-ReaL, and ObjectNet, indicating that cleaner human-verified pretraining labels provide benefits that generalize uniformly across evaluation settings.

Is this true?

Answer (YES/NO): NO